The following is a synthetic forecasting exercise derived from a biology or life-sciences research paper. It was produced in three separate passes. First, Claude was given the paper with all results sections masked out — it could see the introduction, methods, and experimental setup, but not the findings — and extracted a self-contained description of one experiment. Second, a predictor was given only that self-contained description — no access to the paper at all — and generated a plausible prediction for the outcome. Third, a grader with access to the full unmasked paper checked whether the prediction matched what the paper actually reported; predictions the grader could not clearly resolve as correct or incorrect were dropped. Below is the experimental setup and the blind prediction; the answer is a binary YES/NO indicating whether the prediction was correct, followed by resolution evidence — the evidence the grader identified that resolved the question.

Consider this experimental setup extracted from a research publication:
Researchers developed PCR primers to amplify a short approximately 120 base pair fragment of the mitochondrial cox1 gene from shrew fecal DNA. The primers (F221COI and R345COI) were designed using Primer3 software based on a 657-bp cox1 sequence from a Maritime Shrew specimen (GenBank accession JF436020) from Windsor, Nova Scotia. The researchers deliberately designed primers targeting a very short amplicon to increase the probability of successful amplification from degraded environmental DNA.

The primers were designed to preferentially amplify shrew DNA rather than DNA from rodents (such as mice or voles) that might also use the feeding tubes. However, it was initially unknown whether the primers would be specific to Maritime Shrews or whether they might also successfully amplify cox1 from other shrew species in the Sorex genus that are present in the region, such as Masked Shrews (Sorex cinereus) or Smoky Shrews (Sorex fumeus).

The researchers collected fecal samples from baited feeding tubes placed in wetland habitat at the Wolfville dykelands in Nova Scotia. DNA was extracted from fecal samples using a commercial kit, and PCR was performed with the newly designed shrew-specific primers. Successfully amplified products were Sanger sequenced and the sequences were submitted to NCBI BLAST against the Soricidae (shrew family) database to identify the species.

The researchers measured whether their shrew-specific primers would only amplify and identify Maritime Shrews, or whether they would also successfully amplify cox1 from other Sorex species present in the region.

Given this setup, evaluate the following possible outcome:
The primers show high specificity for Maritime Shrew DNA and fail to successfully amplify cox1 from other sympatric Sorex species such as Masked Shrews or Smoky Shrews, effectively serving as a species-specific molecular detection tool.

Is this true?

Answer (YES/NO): NO